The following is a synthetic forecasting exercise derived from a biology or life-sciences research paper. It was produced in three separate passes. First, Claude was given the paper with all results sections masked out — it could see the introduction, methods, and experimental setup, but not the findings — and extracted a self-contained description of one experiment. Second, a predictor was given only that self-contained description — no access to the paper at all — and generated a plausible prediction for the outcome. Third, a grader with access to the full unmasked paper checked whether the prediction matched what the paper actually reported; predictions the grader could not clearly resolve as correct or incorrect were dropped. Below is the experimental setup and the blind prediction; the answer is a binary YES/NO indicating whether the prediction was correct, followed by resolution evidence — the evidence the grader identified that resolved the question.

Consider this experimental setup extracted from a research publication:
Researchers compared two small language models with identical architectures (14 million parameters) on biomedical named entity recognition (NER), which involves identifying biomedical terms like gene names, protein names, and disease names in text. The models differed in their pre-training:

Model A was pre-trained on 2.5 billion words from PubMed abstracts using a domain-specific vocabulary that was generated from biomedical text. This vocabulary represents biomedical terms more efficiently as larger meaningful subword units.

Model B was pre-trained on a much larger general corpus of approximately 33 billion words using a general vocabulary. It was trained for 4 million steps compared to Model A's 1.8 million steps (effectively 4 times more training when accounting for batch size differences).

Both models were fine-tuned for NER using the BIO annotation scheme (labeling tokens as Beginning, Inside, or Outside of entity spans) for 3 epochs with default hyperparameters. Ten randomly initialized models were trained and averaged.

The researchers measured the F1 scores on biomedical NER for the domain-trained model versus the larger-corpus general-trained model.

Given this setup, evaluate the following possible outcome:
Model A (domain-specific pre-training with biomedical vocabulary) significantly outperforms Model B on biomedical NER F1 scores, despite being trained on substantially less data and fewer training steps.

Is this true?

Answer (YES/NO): NO